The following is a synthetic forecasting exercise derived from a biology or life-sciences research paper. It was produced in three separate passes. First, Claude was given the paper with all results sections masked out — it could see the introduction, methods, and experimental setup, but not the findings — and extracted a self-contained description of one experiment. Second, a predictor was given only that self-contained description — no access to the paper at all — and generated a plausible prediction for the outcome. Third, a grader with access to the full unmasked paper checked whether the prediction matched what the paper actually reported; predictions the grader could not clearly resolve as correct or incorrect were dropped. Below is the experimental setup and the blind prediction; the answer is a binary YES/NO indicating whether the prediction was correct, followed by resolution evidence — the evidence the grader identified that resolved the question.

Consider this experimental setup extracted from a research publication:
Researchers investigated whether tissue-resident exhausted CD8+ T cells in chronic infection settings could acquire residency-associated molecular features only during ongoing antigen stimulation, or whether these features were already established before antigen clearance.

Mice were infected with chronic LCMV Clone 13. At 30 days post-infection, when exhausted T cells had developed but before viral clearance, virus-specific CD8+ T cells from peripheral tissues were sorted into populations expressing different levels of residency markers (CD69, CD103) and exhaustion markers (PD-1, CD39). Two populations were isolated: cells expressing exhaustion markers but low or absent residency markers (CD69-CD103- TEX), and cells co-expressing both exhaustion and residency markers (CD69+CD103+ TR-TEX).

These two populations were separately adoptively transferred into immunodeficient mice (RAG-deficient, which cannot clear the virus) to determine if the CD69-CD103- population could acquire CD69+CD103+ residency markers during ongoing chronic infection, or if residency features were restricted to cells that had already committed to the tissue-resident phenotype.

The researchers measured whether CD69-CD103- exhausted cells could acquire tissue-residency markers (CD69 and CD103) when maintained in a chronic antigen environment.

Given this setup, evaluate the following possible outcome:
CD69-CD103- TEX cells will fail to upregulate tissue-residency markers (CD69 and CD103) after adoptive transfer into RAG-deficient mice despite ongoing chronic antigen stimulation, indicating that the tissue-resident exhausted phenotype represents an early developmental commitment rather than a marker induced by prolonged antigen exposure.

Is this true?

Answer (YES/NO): NO